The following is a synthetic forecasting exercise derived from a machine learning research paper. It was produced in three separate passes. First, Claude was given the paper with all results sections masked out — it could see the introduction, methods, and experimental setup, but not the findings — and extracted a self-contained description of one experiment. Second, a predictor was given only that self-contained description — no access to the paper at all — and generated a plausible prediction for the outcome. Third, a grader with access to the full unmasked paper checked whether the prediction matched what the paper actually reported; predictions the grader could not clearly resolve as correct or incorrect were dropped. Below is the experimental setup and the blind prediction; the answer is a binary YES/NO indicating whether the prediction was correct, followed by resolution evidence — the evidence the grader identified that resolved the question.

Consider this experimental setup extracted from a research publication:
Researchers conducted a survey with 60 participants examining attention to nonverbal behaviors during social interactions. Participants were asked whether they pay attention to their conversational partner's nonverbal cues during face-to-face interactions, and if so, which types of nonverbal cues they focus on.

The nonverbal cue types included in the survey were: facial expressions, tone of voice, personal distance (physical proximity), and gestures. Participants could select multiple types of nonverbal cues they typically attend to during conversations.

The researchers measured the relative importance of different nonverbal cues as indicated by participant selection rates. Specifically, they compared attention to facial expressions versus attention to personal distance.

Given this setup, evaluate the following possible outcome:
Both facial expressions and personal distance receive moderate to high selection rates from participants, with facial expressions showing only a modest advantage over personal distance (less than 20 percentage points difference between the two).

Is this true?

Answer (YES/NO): NO